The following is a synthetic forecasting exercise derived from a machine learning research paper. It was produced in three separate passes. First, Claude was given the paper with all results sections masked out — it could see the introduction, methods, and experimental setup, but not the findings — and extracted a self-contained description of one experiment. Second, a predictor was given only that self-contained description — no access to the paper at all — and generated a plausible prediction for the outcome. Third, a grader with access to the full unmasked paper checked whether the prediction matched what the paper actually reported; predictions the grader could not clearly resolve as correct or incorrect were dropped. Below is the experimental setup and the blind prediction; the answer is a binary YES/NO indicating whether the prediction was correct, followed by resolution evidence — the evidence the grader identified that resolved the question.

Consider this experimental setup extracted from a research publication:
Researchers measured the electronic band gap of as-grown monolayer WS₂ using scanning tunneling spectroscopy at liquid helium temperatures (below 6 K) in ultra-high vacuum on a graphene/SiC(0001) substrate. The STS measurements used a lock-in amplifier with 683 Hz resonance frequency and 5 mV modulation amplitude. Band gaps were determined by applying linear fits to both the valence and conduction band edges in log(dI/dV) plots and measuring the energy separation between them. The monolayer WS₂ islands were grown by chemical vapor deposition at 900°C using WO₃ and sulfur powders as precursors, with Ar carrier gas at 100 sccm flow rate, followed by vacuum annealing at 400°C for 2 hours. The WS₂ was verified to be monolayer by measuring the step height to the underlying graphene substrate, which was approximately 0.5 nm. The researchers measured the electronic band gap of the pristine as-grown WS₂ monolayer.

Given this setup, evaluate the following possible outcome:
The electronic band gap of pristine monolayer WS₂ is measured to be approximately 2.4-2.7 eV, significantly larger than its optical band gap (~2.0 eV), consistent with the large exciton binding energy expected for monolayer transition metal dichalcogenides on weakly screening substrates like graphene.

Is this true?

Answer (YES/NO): YES